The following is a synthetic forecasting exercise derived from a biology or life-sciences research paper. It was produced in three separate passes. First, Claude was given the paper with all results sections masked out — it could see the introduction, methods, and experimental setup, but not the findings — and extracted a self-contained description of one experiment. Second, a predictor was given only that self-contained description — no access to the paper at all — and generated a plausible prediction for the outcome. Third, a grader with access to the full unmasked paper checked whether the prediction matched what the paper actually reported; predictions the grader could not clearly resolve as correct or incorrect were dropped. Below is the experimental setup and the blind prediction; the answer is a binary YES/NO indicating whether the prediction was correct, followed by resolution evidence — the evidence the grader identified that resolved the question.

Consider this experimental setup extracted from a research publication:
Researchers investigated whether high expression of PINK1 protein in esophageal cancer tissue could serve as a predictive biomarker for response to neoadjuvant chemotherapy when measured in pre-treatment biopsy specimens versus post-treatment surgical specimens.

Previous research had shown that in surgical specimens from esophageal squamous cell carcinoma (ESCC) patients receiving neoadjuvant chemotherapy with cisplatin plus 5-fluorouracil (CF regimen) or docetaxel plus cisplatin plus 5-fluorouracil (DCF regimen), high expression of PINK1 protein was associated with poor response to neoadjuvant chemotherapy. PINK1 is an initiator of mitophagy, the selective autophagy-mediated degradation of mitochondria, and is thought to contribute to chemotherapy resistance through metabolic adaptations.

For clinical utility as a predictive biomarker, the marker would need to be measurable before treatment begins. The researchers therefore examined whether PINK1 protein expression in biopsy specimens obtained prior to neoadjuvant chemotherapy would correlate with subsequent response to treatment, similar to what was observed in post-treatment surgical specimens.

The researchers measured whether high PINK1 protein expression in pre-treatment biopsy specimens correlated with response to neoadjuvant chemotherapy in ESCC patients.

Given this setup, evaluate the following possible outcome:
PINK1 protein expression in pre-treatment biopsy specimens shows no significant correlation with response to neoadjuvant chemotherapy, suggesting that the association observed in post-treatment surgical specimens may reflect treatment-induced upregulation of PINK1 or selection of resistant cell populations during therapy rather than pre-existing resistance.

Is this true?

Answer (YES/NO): YES